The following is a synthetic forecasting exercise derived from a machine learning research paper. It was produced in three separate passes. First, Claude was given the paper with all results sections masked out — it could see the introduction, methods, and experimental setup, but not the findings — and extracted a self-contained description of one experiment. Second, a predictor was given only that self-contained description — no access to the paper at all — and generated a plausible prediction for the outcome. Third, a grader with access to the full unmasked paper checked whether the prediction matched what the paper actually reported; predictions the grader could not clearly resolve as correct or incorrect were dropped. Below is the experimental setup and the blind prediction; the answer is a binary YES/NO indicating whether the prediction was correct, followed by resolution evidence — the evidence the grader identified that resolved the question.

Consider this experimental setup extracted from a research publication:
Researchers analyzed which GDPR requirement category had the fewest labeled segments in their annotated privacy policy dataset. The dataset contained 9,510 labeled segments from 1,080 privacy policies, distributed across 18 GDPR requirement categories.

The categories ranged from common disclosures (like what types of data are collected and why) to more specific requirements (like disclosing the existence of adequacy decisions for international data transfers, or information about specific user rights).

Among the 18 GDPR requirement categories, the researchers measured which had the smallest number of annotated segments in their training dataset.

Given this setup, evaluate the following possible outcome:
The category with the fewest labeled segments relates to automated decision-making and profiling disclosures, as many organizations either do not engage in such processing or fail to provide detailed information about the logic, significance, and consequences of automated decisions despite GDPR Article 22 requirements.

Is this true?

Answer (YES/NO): NO